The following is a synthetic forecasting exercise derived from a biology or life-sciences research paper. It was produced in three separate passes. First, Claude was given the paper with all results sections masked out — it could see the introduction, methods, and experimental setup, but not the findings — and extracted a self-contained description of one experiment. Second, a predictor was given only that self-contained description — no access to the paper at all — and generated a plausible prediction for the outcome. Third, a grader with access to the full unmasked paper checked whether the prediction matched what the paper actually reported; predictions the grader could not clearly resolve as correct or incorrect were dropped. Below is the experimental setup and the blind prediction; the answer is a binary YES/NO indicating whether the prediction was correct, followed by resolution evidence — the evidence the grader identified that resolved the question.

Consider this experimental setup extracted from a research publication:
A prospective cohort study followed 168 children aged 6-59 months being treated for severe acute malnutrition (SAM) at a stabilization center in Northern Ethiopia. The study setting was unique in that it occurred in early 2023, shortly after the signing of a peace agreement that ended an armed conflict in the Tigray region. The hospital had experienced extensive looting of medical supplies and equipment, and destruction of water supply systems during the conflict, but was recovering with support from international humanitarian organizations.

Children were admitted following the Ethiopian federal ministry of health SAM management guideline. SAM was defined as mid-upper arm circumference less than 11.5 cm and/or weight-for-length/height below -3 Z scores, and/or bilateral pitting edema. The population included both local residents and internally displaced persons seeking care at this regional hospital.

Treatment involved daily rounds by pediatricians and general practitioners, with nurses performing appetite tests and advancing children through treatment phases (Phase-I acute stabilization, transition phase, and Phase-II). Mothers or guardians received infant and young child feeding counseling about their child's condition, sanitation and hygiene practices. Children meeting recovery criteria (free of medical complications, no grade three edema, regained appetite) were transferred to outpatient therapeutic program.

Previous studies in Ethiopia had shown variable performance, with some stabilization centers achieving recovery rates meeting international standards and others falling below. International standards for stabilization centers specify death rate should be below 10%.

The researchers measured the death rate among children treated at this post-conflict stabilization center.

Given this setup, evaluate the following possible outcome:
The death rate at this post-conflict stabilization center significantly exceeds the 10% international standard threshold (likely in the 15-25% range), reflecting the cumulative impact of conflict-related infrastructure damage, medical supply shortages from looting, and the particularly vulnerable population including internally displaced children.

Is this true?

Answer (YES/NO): NO